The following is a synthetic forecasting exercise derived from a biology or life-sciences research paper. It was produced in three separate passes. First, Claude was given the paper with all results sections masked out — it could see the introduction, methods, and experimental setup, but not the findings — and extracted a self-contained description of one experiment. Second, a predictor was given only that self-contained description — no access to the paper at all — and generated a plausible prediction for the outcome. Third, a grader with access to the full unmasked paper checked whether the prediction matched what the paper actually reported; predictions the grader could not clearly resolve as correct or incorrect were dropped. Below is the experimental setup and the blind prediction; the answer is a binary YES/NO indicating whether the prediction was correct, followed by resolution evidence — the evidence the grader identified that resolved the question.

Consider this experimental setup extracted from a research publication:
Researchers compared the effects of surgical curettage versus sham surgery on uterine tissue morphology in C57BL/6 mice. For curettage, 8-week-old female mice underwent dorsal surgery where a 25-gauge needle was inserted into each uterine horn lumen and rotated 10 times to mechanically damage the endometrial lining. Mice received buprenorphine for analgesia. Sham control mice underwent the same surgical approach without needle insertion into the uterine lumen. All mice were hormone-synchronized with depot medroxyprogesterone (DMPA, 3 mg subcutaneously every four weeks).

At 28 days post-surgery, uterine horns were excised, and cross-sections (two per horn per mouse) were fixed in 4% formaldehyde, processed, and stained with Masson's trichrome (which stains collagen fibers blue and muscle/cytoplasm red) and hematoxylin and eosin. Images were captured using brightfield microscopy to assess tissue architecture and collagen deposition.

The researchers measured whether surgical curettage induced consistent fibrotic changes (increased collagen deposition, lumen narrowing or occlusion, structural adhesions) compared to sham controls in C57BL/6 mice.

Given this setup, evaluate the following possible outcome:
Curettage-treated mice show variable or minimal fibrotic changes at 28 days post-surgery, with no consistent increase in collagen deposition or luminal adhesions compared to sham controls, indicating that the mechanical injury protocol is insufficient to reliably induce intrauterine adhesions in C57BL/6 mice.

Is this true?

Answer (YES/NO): NO